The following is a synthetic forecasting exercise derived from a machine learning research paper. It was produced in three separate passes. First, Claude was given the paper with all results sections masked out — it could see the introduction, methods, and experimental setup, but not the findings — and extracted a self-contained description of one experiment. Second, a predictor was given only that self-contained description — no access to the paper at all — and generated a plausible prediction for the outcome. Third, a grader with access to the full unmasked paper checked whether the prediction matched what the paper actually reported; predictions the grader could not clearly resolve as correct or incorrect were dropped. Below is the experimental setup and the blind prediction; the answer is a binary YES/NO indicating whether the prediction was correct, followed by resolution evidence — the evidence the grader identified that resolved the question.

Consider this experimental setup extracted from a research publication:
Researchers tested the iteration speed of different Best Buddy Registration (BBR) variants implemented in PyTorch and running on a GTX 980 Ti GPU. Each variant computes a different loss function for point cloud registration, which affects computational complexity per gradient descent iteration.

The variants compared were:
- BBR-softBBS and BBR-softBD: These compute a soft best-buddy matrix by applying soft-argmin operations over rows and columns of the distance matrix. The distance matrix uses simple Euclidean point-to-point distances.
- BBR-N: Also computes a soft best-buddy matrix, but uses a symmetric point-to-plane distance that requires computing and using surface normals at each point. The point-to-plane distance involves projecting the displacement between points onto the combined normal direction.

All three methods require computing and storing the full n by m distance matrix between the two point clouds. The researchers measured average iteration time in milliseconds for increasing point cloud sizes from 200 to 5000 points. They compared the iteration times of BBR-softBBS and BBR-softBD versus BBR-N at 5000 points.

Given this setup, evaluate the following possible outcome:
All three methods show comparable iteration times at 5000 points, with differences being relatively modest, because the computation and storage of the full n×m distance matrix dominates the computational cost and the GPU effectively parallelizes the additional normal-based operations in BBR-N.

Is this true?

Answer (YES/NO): NO